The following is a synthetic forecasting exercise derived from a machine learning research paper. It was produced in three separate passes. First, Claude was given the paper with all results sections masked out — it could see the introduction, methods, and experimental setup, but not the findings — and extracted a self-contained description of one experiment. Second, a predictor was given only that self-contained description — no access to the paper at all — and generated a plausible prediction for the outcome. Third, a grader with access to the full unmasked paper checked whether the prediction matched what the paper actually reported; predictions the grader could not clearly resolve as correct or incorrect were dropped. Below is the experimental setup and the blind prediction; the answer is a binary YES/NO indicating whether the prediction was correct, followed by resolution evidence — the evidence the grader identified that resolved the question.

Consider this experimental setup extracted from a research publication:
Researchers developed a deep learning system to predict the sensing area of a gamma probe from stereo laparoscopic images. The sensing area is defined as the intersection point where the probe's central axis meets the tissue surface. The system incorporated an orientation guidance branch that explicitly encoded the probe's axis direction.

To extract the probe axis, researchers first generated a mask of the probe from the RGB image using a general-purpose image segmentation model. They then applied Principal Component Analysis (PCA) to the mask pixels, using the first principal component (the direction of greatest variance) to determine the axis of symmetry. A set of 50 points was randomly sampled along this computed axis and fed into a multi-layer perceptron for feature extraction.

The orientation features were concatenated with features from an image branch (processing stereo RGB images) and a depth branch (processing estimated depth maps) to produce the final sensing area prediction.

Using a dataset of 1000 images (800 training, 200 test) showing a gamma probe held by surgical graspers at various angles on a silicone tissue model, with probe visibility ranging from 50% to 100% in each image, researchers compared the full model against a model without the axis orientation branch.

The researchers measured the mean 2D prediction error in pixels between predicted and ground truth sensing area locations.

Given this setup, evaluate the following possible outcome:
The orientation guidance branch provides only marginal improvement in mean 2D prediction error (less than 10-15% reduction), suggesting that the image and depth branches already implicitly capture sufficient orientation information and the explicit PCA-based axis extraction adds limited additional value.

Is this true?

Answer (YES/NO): YES